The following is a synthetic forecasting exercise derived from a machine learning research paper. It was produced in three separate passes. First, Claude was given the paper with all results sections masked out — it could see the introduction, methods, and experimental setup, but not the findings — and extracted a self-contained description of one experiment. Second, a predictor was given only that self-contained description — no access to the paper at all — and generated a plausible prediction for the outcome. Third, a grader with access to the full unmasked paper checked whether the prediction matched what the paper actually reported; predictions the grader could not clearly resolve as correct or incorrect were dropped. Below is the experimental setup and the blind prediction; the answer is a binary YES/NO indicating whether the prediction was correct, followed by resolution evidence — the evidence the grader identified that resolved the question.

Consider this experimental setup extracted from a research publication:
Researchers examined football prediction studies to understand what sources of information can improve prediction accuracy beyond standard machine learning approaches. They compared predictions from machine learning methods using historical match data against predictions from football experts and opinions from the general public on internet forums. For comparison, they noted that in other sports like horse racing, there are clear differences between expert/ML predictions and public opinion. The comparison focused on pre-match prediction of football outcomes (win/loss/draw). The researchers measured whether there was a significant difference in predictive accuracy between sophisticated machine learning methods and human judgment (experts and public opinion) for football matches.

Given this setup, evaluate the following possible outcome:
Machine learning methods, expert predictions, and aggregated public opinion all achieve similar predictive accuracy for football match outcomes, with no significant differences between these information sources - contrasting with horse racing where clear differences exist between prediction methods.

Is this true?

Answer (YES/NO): YES